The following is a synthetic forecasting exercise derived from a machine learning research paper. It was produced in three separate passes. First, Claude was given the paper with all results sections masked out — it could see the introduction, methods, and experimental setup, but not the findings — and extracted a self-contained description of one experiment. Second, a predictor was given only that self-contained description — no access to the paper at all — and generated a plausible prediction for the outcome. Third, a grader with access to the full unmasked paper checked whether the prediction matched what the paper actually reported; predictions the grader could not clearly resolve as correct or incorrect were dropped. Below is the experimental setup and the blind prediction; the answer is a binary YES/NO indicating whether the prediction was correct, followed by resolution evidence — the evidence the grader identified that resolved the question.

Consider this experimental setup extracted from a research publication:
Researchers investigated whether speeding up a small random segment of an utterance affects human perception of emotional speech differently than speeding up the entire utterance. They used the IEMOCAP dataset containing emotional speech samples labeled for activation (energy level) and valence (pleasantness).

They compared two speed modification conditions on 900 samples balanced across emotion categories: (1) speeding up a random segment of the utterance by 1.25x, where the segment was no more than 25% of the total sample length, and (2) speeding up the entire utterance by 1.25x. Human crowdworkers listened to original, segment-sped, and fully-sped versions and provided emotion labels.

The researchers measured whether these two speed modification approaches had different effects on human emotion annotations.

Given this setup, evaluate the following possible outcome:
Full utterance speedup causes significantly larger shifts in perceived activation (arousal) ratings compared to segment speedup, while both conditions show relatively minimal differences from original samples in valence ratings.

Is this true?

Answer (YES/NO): YES